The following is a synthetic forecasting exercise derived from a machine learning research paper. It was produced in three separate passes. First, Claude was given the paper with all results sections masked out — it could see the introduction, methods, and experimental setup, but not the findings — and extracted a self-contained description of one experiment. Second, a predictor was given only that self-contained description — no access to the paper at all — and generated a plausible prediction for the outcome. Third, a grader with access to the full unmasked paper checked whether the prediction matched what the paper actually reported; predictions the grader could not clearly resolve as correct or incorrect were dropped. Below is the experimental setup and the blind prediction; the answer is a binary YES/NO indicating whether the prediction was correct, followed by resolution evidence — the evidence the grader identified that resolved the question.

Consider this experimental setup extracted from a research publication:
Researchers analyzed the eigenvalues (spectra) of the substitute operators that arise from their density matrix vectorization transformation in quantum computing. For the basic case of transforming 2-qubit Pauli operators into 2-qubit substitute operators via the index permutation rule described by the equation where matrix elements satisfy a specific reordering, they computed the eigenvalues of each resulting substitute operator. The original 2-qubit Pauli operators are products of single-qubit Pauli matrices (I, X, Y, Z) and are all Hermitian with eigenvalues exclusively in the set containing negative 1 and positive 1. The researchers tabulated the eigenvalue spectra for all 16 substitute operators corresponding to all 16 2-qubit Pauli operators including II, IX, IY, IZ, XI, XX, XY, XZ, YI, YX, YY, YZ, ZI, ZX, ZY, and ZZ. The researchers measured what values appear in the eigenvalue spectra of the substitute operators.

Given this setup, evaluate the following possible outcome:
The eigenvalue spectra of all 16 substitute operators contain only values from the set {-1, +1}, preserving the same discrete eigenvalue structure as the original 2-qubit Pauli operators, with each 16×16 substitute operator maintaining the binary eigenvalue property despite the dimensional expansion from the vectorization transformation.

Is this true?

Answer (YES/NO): NO